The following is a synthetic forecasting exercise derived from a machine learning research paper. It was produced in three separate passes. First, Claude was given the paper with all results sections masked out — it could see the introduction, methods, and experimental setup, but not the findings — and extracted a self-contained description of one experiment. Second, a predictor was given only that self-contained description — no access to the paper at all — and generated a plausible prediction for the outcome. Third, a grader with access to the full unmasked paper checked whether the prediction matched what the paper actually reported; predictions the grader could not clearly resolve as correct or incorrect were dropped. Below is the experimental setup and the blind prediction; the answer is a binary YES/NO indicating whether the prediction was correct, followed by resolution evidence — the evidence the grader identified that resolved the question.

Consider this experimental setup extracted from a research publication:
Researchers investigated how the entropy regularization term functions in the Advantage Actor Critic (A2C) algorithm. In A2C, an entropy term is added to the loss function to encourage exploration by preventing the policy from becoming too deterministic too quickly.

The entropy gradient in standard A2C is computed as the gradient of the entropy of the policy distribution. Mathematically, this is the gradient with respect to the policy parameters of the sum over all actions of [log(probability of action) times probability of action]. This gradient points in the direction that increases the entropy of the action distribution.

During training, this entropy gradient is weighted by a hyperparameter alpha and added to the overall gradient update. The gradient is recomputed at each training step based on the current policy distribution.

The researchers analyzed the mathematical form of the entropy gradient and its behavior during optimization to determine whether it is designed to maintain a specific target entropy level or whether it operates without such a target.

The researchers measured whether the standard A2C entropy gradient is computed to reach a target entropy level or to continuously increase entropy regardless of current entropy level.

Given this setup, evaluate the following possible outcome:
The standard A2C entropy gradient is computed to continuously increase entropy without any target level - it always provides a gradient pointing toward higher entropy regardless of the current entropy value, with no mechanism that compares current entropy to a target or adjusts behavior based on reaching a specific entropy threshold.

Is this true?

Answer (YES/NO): YES